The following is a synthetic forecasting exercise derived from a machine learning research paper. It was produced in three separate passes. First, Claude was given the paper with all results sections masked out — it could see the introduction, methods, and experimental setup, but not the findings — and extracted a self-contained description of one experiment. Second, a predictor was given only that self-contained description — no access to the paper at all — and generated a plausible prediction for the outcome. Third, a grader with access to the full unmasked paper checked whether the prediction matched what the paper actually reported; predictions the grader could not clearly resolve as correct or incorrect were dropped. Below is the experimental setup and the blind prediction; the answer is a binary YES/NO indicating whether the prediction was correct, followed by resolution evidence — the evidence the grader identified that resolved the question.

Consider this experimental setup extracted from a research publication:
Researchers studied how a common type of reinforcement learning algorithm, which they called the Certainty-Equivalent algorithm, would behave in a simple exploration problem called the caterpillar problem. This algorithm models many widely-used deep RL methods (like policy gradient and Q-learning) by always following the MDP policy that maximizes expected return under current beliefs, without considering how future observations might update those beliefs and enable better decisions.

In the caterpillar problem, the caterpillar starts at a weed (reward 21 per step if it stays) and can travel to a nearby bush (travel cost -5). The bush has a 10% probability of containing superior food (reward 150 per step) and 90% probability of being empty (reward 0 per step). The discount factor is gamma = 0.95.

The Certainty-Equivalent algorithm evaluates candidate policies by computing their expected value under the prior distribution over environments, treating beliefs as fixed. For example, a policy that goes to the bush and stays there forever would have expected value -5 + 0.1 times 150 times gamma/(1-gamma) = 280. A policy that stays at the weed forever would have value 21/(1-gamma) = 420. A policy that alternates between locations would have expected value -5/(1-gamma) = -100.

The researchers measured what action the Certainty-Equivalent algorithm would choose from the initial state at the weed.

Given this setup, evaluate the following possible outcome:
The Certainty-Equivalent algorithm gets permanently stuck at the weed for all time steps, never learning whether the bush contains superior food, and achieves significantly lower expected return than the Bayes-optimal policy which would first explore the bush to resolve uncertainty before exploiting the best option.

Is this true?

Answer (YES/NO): YES